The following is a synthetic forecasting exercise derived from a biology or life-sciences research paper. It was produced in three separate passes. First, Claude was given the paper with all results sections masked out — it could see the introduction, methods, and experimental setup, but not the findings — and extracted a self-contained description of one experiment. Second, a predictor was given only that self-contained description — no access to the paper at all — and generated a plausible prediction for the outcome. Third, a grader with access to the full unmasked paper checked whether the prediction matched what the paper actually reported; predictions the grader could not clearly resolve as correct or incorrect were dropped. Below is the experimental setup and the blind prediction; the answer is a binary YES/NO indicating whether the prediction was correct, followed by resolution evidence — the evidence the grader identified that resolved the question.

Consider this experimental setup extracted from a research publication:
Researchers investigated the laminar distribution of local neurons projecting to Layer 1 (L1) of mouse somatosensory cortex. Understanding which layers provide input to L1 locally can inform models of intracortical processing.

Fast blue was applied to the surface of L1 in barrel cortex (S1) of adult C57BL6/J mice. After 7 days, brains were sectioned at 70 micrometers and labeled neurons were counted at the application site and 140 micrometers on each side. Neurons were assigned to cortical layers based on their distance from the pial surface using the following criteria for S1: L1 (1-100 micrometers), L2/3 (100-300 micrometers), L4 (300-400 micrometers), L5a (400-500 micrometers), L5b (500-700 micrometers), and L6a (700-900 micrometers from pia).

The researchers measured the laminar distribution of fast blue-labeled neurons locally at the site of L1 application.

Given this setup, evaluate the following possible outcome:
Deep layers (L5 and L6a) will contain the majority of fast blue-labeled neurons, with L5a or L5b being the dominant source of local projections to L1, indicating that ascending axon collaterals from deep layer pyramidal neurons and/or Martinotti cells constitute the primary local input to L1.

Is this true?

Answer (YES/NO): NO